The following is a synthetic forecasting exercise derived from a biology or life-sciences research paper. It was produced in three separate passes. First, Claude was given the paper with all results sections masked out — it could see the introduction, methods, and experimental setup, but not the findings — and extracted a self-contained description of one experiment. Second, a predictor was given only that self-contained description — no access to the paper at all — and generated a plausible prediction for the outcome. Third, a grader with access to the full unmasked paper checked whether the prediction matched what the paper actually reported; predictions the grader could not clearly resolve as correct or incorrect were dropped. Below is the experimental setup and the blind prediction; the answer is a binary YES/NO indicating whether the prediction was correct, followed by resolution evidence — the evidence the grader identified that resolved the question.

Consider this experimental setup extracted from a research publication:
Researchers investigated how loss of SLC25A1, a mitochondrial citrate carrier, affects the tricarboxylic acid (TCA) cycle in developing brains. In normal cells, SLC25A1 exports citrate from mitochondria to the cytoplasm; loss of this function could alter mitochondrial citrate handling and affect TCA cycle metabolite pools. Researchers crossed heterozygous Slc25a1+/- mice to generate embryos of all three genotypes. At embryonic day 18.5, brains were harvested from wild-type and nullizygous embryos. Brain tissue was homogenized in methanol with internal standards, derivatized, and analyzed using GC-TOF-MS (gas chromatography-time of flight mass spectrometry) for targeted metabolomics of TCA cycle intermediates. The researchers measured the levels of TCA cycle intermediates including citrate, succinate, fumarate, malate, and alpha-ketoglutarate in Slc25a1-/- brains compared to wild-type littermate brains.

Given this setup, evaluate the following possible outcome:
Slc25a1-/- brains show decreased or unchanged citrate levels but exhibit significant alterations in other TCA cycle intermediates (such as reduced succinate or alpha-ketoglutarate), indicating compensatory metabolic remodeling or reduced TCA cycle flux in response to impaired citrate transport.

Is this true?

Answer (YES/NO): NO